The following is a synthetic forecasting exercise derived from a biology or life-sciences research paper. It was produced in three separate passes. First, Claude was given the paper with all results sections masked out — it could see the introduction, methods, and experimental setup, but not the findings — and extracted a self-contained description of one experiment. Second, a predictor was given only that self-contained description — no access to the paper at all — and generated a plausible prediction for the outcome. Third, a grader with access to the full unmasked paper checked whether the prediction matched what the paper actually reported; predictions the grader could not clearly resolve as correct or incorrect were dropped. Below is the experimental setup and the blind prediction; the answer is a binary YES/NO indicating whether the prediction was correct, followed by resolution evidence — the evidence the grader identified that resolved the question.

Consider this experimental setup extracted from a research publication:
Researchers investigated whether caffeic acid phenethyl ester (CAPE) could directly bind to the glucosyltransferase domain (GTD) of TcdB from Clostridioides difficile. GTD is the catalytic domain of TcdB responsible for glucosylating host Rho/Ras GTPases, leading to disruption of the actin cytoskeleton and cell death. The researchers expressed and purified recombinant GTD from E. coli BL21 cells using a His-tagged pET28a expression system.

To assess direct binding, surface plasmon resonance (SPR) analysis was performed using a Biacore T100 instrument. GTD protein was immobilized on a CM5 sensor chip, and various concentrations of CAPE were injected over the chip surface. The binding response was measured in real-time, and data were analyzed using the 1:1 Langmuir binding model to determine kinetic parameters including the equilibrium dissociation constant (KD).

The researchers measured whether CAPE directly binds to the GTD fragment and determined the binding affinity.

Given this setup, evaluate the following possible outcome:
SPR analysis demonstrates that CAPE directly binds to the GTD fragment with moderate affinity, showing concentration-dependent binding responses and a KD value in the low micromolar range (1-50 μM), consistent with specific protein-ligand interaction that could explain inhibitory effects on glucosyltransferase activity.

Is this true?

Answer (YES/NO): NO